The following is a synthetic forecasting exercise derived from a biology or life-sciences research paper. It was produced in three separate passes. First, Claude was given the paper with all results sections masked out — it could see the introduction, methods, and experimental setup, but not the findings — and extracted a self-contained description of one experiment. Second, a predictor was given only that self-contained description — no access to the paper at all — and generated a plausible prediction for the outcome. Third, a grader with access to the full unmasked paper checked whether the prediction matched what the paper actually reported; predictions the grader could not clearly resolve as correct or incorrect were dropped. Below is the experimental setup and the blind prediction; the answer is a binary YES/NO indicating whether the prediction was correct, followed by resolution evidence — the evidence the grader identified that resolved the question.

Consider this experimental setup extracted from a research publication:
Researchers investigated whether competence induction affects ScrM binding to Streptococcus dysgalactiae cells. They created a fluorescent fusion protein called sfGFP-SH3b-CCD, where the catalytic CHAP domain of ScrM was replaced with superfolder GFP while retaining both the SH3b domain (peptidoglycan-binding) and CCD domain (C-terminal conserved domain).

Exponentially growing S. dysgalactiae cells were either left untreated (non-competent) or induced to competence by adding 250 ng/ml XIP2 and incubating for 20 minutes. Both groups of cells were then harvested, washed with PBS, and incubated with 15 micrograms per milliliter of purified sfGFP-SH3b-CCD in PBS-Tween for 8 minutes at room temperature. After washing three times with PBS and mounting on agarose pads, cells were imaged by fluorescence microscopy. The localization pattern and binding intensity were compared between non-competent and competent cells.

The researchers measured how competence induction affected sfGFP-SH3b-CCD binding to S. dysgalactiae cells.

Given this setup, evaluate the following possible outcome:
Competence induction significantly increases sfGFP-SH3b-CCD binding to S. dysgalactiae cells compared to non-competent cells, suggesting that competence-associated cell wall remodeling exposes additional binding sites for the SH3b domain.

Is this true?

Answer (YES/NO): NO